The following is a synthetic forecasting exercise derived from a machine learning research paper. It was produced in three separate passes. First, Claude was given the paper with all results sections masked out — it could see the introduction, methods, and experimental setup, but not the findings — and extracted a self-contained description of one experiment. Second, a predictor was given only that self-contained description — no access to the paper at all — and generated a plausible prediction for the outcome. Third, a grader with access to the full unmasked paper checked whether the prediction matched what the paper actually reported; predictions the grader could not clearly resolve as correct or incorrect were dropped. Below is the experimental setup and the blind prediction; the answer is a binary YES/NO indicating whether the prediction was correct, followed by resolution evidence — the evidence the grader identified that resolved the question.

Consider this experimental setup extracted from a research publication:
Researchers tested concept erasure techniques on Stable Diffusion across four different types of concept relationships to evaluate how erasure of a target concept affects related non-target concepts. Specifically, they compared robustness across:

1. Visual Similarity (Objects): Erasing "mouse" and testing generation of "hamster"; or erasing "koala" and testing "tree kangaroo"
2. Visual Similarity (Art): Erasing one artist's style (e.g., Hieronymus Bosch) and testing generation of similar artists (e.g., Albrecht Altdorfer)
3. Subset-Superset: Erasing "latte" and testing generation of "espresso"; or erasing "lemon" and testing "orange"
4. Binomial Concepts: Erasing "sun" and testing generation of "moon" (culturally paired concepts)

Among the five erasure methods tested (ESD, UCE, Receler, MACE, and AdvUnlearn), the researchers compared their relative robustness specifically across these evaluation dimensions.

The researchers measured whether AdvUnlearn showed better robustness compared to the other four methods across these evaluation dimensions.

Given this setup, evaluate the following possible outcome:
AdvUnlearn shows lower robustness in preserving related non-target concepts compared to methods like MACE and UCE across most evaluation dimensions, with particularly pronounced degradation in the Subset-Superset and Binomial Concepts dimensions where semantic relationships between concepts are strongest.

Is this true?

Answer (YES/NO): NO